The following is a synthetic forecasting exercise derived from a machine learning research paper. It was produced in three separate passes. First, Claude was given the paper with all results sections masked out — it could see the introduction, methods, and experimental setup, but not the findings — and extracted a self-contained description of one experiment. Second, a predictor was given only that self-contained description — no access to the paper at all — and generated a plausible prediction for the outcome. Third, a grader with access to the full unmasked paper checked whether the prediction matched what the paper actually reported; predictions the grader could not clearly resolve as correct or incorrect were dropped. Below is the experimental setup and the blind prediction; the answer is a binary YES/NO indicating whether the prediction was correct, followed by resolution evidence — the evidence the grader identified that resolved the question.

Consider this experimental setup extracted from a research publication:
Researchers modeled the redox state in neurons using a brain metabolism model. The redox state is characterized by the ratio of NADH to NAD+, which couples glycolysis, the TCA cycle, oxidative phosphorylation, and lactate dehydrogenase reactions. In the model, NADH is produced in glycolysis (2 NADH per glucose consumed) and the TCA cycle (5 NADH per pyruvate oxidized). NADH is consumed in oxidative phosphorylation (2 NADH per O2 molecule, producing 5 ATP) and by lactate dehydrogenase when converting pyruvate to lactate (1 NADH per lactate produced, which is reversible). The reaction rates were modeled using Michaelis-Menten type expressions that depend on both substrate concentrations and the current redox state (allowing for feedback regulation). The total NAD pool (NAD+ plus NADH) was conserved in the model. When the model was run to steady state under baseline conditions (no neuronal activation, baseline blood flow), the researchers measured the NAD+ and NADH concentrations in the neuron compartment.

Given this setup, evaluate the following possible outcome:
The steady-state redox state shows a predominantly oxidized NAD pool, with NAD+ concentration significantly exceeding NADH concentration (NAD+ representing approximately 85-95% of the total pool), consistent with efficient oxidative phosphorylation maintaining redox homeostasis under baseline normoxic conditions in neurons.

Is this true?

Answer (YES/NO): YES